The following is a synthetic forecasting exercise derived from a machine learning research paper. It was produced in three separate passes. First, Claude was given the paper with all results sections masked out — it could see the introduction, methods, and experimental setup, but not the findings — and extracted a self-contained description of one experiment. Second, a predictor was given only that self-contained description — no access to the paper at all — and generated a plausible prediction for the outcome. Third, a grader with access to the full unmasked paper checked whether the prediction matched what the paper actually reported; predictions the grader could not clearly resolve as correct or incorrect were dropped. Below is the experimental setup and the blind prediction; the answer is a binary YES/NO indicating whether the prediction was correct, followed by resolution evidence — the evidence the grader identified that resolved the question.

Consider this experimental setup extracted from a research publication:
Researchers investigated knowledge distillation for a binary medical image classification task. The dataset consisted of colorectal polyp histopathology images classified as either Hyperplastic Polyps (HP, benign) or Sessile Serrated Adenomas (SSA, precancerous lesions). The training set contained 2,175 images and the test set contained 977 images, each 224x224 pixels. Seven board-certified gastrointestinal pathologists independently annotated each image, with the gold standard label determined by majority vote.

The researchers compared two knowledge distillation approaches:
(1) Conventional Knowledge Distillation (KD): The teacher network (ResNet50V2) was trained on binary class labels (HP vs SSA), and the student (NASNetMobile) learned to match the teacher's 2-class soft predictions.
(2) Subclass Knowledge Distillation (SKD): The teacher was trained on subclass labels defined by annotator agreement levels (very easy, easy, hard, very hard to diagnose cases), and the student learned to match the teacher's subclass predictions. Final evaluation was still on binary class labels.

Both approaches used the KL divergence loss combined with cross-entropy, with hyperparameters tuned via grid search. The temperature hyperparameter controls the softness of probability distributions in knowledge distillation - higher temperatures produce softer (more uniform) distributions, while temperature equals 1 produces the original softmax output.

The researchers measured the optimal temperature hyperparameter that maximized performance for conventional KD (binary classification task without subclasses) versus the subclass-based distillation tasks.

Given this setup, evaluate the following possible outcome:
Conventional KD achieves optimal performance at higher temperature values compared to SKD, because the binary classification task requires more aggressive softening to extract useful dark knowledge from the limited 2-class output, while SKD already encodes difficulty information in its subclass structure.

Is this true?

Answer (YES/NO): YES